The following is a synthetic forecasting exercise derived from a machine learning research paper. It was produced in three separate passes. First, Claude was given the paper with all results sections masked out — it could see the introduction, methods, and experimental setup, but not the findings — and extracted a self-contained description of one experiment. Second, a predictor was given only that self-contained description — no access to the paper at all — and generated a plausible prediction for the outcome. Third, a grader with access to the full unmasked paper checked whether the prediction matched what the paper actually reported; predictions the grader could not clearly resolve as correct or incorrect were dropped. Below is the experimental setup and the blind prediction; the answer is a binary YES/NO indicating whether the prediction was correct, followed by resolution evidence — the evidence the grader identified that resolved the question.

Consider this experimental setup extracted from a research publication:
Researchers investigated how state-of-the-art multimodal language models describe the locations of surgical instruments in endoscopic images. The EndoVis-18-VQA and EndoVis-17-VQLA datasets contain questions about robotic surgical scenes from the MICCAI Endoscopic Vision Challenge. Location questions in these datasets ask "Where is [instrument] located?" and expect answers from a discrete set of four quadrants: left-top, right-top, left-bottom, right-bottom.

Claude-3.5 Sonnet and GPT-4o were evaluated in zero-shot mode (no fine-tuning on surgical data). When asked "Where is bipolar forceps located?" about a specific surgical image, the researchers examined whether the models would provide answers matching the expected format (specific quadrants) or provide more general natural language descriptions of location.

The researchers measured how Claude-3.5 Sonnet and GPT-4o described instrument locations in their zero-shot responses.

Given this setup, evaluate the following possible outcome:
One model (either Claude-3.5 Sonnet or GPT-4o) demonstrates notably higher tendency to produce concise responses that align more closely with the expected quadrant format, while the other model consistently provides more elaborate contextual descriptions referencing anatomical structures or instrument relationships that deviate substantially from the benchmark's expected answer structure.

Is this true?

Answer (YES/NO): NO